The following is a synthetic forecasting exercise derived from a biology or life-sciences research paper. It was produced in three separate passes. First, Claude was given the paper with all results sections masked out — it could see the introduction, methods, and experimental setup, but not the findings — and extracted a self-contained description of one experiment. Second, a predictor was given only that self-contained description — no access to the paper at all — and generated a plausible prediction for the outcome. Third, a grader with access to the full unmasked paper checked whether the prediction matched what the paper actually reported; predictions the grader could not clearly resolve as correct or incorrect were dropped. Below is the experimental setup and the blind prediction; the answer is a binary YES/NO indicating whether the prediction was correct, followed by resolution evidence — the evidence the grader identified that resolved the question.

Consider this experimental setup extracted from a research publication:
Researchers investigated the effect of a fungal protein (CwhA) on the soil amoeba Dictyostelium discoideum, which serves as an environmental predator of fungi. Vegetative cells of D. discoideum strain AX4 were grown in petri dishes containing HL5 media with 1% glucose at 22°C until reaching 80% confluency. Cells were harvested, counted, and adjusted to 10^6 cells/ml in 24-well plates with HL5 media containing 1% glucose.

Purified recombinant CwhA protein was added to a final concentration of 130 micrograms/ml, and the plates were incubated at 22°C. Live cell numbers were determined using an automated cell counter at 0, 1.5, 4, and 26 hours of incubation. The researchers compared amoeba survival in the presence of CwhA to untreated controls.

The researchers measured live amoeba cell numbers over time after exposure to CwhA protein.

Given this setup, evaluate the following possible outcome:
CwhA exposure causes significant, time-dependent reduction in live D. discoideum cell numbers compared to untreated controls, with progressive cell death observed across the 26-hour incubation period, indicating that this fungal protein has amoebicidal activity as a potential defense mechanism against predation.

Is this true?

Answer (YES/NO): NO